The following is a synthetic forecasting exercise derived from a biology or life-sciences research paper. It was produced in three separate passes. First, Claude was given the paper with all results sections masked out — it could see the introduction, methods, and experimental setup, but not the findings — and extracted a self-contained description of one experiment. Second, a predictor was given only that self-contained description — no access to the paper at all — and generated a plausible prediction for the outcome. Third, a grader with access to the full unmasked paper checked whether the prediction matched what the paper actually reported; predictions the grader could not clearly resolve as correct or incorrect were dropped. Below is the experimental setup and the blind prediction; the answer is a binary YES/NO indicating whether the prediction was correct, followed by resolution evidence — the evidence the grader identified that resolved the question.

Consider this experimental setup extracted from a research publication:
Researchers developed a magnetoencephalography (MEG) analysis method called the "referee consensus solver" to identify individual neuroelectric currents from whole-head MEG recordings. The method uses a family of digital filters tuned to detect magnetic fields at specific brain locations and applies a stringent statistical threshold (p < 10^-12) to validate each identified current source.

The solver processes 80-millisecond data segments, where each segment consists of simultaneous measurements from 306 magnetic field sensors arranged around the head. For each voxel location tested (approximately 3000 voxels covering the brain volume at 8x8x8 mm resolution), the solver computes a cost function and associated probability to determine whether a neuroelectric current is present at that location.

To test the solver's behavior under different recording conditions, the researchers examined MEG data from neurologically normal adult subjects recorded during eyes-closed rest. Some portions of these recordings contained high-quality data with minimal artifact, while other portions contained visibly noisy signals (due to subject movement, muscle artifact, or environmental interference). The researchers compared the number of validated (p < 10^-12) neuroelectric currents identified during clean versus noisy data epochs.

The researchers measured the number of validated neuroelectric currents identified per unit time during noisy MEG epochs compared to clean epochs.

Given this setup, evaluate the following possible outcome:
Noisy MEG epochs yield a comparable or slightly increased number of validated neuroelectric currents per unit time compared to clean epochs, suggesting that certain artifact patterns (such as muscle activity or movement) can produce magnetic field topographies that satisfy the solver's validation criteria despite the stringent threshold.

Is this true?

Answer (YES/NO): NO